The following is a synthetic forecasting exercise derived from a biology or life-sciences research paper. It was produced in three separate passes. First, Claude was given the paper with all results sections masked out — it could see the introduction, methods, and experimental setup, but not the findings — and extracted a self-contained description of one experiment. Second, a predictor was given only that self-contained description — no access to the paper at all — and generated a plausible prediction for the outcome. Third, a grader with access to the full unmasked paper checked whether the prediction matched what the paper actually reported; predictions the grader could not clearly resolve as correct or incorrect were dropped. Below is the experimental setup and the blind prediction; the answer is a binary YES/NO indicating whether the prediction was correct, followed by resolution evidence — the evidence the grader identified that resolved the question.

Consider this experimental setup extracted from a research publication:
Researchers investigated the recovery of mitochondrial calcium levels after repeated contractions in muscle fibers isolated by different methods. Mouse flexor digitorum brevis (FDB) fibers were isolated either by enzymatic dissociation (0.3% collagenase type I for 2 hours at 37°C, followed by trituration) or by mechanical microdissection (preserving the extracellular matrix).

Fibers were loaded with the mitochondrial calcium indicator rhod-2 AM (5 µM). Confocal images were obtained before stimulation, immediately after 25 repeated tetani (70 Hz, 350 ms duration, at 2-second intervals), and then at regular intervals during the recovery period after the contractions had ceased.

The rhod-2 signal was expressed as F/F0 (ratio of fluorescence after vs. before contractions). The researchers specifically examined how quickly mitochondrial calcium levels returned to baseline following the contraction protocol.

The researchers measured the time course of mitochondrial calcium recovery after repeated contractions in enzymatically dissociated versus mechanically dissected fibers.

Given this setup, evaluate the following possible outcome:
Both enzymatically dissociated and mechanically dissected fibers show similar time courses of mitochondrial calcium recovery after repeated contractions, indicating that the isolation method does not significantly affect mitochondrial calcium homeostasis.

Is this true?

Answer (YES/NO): NO